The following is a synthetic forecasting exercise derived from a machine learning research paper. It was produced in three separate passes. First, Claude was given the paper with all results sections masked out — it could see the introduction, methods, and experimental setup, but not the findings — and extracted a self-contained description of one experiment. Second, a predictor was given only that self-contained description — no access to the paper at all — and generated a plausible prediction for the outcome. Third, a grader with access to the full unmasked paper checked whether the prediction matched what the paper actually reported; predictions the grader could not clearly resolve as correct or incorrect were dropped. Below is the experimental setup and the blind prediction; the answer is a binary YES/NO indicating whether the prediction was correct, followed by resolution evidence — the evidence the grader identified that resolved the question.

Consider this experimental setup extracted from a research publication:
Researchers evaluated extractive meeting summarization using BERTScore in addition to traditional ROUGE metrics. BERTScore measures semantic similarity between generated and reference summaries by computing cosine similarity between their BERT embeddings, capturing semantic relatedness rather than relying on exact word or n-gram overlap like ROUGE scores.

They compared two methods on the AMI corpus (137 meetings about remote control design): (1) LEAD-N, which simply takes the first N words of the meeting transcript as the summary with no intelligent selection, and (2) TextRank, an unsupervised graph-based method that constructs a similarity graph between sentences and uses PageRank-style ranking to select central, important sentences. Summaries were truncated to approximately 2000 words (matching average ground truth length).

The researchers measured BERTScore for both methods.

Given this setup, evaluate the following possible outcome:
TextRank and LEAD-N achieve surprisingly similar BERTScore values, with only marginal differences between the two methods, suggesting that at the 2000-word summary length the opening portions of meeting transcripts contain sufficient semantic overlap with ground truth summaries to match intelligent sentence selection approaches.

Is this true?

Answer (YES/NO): NO